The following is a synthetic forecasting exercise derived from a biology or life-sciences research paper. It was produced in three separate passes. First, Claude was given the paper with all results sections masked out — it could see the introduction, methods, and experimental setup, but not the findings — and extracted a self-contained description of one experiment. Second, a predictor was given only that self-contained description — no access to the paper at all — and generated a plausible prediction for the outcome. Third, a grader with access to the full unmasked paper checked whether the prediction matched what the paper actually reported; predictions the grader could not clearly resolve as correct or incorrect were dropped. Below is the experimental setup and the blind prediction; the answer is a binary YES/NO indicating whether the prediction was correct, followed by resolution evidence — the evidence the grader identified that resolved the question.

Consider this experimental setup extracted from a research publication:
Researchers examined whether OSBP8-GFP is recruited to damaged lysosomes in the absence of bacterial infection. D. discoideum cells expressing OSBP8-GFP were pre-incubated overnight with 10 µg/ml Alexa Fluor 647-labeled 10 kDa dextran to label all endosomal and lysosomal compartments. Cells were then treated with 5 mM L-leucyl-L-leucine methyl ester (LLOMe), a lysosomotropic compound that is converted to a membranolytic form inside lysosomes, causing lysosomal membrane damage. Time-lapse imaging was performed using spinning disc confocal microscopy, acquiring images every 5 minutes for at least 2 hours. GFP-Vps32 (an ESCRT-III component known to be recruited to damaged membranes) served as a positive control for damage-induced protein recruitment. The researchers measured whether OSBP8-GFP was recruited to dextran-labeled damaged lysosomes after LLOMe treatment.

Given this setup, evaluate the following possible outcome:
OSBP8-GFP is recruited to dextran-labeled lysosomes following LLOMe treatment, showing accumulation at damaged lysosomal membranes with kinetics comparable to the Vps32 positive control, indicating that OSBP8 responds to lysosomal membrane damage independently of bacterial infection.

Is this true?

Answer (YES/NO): NO